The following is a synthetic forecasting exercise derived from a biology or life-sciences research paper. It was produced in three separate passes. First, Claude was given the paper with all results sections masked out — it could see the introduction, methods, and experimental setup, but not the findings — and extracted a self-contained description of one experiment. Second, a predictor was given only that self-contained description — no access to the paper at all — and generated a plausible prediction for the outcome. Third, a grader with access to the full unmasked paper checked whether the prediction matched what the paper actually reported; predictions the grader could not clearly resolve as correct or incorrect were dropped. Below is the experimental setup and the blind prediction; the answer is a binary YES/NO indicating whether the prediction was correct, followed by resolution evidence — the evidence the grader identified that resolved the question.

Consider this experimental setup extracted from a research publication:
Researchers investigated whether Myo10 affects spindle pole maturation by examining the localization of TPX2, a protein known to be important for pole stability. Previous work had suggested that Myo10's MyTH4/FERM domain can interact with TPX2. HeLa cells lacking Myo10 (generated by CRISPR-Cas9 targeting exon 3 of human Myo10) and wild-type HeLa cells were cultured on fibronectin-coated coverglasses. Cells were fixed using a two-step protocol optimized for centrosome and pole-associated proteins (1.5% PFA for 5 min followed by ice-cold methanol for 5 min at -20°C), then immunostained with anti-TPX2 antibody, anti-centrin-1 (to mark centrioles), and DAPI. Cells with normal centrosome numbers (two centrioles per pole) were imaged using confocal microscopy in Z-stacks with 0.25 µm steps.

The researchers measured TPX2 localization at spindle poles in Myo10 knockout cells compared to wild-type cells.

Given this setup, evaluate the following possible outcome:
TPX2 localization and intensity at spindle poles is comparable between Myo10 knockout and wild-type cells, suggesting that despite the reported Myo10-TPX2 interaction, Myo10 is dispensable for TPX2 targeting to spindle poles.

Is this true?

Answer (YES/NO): YES